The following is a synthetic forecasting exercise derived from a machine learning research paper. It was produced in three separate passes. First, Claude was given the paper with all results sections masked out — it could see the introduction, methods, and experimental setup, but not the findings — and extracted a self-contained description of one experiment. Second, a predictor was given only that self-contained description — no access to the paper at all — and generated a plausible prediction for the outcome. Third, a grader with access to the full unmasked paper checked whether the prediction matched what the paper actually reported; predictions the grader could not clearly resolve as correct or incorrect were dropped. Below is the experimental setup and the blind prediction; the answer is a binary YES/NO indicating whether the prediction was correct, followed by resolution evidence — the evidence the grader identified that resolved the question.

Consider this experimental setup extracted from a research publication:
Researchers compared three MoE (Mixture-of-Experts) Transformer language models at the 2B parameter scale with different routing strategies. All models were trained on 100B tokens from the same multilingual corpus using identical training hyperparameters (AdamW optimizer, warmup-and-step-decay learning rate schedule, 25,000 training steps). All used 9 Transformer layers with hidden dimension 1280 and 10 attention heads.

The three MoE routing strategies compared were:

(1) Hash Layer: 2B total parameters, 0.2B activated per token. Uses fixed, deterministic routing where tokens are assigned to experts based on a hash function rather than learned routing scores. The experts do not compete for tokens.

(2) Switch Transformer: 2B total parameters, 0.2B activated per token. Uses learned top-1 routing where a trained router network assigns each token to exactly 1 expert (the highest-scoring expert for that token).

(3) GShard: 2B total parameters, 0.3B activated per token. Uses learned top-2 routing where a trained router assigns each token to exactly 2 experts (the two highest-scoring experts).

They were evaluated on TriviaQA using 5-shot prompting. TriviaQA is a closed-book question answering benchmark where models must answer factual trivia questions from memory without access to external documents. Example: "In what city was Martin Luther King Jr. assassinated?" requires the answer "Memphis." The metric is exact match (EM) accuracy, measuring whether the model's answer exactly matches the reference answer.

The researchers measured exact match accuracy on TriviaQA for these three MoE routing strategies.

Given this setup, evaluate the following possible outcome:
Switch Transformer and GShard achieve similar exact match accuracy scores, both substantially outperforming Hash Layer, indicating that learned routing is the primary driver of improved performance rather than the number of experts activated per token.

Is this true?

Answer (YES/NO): NO